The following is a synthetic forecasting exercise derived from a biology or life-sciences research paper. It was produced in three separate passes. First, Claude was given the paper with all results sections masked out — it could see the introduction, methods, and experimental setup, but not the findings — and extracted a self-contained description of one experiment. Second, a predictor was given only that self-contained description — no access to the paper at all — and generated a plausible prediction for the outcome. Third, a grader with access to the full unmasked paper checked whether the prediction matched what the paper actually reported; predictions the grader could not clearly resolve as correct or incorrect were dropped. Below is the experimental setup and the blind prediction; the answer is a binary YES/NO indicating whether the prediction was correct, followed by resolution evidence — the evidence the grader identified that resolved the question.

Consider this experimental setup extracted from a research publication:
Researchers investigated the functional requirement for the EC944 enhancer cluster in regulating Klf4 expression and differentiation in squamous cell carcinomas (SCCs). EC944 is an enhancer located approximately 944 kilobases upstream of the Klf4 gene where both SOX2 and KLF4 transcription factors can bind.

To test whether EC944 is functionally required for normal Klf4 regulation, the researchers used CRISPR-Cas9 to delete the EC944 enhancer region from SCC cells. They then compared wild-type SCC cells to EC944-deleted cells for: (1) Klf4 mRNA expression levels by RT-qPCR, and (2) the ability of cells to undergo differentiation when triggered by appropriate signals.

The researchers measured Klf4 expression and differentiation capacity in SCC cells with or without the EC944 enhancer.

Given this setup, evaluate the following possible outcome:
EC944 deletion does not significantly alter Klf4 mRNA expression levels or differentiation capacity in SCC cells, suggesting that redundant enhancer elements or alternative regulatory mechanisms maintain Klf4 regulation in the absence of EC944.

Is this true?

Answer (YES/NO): NO